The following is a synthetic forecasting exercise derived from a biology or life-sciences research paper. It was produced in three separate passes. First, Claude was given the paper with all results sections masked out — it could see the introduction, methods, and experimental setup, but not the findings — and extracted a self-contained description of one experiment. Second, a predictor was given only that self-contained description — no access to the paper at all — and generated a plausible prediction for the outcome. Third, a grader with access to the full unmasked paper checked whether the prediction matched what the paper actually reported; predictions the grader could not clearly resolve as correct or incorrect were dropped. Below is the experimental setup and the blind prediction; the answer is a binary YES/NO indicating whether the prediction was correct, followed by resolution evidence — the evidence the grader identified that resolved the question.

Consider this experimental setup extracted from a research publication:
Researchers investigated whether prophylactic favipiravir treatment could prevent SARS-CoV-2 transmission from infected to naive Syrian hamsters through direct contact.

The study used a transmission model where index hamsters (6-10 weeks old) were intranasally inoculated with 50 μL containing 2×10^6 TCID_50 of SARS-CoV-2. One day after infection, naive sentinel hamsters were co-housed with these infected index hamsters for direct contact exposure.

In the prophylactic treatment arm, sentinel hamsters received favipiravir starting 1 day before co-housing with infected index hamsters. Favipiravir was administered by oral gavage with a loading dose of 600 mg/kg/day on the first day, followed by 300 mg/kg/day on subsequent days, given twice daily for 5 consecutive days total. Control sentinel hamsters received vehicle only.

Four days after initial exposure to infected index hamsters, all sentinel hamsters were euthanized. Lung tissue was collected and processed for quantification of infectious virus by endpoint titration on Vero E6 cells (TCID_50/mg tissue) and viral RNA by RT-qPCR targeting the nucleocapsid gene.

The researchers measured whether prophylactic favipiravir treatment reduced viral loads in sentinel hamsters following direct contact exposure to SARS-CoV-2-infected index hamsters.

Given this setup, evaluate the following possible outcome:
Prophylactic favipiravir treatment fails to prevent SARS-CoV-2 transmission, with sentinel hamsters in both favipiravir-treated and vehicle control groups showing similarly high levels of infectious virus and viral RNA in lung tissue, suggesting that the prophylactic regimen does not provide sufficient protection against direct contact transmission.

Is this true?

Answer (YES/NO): YES